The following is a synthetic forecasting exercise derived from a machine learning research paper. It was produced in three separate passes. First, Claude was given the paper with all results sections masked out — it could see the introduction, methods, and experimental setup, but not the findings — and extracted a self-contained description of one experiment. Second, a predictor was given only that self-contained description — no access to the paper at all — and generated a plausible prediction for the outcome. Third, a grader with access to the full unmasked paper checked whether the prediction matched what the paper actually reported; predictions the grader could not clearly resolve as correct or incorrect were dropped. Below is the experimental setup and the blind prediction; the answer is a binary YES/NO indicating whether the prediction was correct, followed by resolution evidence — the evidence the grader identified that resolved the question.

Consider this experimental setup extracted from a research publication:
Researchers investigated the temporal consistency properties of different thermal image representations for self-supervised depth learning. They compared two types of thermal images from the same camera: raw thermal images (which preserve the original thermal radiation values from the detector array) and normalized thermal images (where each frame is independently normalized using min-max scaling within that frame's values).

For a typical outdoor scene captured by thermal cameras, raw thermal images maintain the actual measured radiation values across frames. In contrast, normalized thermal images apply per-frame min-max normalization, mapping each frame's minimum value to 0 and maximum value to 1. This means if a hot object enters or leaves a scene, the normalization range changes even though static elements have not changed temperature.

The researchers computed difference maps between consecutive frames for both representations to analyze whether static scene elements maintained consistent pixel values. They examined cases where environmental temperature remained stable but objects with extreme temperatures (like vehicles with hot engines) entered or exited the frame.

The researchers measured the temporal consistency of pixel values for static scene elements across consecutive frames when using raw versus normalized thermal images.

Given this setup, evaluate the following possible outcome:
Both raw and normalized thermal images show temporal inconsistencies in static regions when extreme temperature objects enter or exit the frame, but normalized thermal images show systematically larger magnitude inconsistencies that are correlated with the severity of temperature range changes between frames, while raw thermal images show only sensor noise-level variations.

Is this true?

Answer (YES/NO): NO